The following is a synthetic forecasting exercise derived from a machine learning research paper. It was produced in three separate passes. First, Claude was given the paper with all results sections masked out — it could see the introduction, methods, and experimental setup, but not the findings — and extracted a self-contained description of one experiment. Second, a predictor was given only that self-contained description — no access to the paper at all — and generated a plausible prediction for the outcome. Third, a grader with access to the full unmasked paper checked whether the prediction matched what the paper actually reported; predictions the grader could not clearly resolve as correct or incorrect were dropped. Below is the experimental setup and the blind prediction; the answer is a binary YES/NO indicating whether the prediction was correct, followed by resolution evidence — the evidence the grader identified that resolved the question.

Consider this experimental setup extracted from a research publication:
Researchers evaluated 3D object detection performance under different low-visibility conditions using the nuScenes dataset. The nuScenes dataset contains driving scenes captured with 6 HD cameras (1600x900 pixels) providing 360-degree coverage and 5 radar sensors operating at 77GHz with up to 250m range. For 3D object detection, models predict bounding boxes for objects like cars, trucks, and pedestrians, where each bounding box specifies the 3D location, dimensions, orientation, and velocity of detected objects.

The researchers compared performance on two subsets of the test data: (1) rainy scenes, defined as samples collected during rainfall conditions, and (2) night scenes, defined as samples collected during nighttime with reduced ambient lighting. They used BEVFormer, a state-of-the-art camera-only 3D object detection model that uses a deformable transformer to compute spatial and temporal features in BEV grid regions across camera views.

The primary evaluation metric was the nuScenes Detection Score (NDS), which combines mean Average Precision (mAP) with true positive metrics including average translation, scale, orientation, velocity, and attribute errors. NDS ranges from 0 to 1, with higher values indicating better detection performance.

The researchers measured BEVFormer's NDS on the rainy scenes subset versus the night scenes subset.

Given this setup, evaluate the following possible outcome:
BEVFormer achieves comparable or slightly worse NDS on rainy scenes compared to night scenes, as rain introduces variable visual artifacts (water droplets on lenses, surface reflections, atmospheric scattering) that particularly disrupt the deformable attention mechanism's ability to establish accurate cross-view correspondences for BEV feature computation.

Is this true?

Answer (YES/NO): NO